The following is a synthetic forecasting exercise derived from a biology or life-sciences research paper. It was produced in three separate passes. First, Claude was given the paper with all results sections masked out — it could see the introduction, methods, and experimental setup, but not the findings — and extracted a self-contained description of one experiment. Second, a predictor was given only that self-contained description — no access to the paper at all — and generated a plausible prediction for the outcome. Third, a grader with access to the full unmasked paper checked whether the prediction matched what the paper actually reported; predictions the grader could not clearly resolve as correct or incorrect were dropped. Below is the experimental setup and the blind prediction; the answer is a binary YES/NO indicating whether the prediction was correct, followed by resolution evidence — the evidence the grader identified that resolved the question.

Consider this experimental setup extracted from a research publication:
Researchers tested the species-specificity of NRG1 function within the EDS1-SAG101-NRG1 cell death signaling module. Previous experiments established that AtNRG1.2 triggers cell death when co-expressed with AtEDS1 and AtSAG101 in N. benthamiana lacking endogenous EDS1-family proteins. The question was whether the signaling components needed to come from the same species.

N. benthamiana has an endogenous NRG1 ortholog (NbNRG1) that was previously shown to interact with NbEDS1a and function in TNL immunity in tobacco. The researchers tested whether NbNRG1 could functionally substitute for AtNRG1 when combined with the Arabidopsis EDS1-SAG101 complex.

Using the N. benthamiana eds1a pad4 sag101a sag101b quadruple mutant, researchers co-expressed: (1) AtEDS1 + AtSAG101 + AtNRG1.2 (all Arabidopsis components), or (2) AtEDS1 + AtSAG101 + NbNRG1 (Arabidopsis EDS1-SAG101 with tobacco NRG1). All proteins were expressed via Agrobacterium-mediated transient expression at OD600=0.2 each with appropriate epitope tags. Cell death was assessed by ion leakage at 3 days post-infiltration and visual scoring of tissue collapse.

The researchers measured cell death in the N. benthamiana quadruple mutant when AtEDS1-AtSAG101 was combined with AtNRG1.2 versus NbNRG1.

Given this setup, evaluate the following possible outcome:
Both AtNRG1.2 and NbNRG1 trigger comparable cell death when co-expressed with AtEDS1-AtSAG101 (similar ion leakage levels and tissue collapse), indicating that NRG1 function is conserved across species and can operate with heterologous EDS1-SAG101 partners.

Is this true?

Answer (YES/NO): NO